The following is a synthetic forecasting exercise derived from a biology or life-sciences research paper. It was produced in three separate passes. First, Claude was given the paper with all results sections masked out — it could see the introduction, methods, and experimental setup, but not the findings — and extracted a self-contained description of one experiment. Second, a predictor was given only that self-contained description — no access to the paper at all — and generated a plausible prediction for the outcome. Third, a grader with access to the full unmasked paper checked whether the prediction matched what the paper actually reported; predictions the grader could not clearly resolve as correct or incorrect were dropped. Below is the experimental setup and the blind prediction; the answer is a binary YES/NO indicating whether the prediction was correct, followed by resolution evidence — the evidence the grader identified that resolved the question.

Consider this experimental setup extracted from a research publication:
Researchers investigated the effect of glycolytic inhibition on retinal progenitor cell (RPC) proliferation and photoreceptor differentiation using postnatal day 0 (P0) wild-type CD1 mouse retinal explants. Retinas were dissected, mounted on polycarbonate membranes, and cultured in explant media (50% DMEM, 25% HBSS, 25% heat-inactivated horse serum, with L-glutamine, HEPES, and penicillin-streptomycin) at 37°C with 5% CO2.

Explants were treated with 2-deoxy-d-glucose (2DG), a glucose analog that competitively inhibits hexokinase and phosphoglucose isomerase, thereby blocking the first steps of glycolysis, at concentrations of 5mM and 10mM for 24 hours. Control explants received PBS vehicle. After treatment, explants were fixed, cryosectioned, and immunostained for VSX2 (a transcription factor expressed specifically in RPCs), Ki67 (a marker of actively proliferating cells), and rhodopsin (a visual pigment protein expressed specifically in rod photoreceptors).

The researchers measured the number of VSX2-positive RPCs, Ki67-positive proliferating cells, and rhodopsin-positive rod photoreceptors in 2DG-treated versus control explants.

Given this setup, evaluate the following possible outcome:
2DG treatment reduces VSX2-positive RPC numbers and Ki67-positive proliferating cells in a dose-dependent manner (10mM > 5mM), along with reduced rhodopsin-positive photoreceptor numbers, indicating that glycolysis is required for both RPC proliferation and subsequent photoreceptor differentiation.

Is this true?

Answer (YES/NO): NO